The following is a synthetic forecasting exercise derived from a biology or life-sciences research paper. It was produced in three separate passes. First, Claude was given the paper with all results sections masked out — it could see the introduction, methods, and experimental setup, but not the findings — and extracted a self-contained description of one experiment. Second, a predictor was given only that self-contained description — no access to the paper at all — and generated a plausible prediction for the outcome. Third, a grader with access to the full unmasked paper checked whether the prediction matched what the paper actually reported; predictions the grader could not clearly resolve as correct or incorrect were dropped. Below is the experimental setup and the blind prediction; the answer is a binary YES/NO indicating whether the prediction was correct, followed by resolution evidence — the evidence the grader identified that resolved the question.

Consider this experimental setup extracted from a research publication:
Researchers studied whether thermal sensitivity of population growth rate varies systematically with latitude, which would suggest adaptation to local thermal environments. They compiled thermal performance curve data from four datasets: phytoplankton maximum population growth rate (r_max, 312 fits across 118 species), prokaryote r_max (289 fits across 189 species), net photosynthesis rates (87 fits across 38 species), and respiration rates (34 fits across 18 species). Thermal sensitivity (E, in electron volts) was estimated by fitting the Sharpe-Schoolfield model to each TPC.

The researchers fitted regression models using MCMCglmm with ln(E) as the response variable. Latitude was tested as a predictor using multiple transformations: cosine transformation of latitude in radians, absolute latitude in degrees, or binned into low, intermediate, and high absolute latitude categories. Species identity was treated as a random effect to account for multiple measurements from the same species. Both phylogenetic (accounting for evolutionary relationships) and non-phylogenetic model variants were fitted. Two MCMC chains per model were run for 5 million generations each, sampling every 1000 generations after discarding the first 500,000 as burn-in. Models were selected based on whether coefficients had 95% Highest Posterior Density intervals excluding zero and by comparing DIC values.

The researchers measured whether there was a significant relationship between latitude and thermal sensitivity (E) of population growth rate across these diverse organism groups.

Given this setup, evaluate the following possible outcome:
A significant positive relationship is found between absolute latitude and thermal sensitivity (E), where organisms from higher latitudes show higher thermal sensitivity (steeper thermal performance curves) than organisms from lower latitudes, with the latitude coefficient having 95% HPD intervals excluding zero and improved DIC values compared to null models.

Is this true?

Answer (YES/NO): NO